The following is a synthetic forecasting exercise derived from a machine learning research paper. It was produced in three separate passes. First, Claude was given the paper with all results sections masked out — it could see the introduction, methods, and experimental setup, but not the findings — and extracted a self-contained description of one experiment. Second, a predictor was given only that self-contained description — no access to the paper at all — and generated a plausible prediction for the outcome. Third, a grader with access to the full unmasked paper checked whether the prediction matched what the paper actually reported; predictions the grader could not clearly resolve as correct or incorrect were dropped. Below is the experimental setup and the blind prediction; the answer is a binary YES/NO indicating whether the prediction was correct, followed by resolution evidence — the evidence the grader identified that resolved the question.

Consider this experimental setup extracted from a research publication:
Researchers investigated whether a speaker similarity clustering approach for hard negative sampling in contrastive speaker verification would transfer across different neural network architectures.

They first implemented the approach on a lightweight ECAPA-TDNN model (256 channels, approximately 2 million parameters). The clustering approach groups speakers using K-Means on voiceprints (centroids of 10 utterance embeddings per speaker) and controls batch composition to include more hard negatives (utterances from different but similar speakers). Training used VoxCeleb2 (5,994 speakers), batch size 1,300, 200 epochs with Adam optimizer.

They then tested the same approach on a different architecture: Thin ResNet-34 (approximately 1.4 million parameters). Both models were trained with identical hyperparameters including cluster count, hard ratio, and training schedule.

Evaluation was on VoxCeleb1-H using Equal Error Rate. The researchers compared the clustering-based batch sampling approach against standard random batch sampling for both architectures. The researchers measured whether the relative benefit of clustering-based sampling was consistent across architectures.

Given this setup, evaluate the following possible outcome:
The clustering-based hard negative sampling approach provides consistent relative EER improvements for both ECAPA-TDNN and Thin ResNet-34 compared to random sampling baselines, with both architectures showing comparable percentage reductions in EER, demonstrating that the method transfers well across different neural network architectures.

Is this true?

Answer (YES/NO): YES